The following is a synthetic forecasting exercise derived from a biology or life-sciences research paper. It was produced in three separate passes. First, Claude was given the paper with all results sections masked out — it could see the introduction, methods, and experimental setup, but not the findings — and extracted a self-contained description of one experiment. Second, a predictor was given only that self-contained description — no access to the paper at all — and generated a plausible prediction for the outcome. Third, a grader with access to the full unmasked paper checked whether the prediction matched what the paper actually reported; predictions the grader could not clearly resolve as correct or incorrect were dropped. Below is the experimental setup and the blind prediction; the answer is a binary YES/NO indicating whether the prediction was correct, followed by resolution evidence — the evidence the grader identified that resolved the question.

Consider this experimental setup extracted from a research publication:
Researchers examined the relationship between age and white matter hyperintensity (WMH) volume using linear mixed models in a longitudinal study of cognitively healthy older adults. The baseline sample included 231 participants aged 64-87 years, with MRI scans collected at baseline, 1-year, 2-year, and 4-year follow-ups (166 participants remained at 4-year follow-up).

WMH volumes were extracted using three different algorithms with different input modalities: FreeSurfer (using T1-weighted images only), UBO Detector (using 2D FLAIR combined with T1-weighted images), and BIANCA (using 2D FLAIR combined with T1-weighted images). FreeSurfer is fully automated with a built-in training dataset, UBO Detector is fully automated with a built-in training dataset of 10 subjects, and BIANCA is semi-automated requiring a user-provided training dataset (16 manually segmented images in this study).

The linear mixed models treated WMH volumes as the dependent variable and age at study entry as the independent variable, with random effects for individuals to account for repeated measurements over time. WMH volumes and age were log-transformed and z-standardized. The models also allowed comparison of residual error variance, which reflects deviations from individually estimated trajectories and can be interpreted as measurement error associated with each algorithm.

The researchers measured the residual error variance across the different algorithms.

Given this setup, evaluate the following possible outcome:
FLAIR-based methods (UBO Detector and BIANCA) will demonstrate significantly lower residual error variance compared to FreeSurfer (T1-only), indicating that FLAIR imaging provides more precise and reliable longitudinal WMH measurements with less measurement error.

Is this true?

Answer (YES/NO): NO